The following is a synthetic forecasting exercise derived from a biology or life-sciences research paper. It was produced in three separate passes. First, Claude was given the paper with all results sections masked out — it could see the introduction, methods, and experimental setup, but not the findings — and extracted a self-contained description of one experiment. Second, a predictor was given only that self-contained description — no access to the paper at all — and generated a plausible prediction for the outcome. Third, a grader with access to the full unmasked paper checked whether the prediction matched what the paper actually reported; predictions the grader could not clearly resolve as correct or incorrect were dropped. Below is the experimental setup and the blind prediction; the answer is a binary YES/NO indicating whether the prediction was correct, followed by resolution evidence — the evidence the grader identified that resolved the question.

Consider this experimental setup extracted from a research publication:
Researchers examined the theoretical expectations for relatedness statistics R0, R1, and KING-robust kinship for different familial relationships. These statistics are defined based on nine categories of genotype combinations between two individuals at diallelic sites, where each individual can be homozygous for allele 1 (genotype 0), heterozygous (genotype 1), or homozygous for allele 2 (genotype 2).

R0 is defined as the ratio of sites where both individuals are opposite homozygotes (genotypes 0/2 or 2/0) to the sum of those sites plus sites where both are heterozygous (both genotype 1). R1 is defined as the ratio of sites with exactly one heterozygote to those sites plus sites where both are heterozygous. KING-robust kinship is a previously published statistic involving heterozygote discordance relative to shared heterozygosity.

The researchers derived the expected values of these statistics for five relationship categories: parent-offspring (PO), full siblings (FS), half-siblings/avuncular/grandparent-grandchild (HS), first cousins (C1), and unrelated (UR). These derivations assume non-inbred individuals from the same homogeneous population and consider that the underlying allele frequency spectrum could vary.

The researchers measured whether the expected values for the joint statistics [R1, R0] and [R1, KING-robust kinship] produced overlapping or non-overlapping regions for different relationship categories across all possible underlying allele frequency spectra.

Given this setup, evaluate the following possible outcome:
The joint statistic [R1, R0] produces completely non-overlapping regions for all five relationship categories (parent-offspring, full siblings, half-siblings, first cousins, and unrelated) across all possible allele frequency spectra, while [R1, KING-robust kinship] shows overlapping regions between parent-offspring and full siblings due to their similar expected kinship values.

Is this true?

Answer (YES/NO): NO